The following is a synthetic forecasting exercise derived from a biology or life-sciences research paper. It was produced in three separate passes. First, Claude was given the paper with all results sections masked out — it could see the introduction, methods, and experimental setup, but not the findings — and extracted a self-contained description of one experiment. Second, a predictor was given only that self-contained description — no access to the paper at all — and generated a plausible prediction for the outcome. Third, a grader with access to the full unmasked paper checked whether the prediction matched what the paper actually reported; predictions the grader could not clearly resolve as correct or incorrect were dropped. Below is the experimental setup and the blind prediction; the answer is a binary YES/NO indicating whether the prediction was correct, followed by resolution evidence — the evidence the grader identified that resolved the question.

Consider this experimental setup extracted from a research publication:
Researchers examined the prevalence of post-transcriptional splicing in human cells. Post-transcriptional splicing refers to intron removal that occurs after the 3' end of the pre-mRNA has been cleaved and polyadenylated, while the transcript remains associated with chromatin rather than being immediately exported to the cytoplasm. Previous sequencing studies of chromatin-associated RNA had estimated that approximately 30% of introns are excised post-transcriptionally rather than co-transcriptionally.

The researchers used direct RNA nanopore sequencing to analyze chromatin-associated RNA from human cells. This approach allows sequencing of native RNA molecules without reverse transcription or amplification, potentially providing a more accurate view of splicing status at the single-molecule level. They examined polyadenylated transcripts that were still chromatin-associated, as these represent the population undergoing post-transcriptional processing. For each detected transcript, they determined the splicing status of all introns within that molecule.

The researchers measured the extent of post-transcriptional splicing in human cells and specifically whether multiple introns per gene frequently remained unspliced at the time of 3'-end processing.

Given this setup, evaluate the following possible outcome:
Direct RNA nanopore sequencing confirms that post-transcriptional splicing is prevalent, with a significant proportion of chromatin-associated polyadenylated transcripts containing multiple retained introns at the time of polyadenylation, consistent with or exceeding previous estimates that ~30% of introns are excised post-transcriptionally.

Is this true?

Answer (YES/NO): YES